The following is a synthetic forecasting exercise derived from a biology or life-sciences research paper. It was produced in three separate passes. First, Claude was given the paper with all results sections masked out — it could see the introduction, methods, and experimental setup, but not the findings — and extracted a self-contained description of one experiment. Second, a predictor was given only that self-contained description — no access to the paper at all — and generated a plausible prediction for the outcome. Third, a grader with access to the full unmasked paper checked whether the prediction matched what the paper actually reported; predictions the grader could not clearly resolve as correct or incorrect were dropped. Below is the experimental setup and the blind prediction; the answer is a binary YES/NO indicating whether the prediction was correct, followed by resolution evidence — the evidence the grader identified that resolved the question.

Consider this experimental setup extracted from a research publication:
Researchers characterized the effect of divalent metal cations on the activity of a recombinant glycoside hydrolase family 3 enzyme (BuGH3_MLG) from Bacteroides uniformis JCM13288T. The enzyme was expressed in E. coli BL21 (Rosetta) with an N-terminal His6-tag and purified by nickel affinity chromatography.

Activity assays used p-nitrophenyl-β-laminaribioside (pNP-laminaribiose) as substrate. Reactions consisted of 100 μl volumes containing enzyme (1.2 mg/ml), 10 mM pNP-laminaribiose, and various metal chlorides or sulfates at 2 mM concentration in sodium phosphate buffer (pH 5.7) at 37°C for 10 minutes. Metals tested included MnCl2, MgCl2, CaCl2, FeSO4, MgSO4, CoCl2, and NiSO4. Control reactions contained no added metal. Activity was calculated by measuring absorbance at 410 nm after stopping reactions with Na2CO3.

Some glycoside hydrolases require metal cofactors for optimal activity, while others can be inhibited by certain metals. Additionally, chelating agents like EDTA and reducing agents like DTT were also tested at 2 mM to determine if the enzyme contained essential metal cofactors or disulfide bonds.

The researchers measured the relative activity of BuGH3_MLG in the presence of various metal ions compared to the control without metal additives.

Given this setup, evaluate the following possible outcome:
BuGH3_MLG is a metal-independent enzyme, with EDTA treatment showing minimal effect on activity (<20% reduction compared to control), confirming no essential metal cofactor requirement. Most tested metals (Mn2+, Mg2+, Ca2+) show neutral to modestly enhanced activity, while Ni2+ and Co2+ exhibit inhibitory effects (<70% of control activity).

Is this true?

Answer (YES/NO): NO